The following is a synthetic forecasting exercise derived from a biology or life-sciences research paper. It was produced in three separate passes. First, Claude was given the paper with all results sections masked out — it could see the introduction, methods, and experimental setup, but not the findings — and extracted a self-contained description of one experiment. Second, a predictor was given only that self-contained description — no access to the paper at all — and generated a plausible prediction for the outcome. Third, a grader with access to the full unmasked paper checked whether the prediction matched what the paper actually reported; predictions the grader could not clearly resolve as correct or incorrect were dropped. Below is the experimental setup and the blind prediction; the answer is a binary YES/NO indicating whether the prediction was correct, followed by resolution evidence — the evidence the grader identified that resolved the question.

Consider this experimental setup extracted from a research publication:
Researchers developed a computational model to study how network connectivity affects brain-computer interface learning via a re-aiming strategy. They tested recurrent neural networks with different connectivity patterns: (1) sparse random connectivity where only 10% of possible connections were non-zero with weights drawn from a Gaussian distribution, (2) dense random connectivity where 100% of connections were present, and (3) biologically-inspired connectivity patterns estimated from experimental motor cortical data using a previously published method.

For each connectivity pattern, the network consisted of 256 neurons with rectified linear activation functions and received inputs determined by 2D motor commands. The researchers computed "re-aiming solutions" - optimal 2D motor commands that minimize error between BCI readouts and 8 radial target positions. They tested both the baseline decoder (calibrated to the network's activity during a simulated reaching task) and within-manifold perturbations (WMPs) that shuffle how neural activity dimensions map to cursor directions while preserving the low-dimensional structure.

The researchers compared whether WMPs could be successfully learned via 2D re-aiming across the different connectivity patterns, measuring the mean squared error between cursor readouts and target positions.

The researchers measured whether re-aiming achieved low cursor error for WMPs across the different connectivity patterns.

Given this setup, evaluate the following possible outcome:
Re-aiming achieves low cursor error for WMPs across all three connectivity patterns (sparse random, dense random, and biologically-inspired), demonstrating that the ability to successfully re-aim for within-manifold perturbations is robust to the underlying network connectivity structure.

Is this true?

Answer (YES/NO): YES